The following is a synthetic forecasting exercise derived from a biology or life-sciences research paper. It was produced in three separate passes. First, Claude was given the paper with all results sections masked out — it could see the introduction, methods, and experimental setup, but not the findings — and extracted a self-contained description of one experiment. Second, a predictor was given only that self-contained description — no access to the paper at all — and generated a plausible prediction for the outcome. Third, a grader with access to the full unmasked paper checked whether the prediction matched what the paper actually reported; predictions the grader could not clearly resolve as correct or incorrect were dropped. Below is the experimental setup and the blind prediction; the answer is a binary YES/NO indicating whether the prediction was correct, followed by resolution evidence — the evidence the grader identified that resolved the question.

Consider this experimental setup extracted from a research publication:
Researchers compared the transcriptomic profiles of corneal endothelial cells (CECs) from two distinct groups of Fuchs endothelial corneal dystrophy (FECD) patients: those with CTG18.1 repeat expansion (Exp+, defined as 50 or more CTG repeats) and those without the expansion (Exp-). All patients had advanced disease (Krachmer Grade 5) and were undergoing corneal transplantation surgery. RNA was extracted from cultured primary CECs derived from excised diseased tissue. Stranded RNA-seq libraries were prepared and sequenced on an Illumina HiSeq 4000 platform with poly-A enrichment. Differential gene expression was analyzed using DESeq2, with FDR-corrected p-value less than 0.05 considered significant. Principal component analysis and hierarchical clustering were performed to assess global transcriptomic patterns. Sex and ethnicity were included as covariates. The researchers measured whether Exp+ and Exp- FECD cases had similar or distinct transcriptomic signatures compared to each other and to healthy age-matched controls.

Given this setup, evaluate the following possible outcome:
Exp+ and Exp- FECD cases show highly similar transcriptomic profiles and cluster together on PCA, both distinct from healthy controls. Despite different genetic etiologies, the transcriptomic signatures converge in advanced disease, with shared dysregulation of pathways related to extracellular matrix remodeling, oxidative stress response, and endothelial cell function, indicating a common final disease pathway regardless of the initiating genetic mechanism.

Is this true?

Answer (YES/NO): NO